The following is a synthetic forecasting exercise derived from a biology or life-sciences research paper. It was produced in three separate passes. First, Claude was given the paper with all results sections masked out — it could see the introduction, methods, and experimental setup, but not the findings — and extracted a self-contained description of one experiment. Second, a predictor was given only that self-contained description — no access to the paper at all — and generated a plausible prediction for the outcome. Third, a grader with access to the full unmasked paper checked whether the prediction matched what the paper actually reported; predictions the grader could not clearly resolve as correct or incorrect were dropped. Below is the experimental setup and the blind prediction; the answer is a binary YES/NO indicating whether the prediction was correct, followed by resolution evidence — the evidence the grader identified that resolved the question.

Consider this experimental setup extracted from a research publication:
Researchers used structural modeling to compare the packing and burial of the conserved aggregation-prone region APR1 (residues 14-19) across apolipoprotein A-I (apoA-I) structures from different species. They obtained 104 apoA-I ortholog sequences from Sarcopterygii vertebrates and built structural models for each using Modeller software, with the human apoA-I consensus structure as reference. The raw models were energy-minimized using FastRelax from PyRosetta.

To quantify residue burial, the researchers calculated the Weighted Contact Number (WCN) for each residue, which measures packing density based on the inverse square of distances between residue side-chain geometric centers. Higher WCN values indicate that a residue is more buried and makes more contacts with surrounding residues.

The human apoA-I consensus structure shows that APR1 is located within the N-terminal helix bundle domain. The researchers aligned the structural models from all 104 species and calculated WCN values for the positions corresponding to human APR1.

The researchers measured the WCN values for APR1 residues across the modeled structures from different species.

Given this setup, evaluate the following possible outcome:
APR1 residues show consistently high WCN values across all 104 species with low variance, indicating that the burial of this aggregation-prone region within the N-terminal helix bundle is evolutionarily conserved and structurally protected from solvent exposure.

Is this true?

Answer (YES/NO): YES